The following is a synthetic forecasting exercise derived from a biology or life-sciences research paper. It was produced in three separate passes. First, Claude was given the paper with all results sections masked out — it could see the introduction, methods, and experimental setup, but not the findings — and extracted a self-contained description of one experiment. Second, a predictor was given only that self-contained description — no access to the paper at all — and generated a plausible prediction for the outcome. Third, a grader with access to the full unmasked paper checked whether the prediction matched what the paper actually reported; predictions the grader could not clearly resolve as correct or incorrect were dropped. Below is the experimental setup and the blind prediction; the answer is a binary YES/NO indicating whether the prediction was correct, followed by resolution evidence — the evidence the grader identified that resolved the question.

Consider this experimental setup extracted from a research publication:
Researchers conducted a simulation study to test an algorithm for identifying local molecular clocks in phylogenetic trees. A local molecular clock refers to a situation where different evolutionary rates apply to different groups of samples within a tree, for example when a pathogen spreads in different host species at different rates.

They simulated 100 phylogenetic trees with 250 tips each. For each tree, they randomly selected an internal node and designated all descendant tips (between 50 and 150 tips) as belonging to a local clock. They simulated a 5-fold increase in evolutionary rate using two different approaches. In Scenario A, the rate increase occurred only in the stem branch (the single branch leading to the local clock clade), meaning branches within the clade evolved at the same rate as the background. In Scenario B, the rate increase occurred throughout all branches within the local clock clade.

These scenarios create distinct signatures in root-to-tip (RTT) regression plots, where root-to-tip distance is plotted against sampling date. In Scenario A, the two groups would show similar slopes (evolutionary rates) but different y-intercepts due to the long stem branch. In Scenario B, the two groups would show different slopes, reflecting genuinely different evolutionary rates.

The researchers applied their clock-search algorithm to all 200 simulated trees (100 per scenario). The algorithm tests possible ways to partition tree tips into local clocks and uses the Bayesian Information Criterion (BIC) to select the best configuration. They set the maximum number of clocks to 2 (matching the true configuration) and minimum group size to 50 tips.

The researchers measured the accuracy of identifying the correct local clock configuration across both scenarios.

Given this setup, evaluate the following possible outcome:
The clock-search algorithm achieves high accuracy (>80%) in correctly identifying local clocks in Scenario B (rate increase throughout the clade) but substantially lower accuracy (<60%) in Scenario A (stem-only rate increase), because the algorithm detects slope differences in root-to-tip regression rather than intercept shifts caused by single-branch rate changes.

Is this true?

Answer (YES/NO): NO